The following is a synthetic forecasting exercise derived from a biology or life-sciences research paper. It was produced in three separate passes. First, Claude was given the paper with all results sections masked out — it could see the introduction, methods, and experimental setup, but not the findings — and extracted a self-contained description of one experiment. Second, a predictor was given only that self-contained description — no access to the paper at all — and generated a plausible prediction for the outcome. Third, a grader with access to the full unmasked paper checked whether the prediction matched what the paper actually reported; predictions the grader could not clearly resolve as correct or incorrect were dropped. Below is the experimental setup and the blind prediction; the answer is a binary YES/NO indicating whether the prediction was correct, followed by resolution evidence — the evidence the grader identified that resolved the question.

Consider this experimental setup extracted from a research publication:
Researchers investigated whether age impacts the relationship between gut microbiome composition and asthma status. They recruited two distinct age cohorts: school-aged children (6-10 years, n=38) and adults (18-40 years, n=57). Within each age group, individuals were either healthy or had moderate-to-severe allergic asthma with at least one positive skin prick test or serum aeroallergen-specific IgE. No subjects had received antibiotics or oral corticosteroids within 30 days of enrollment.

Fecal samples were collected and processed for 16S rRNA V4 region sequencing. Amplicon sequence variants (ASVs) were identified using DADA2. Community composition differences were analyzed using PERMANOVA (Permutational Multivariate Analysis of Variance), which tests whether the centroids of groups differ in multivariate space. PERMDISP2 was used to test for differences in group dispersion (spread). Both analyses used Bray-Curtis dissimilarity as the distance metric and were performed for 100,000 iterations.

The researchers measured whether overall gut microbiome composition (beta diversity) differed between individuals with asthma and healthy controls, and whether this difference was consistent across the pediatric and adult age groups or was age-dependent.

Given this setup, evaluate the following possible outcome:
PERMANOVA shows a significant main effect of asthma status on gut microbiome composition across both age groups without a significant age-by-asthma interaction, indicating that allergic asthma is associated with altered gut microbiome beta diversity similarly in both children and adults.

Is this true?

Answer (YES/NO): YES